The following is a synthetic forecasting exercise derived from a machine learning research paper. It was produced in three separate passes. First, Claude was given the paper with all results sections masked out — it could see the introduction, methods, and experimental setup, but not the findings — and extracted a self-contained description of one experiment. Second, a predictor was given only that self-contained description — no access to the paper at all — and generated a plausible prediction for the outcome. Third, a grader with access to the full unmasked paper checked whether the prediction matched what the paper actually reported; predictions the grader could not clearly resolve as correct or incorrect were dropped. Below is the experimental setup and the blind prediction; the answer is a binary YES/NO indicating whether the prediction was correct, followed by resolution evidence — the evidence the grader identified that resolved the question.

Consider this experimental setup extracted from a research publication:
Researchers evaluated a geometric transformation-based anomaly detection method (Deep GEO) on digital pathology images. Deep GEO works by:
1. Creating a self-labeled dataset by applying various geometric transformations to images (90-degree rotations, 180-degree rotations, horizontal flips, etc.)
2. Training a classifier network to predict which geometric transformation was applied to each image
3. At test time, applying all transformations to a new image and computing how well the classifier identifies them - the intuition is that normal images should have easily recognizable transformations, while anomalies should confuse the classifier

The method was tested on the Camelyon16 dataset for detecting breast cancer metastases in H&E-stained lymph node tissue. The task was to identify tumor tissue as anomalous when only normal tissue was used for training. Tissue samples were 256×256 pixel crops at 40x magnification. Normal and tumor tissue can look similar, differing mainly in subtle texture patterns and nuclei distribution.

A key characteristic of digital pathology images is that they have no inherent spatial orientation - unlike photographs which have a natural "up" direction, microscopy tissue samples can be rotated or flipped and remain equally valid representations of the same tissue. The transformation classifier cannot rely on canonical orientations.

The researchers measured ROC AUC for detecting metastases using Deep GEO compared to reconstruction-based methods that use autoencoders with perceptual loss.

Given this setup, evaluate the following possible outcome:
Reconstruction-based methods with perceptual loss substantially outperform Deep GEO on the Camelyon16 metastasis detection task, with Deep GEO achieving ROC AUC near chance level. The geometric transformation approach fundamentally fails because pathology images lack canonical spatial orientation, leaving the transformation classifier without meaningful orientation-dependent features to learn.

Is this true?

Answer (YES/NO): YES